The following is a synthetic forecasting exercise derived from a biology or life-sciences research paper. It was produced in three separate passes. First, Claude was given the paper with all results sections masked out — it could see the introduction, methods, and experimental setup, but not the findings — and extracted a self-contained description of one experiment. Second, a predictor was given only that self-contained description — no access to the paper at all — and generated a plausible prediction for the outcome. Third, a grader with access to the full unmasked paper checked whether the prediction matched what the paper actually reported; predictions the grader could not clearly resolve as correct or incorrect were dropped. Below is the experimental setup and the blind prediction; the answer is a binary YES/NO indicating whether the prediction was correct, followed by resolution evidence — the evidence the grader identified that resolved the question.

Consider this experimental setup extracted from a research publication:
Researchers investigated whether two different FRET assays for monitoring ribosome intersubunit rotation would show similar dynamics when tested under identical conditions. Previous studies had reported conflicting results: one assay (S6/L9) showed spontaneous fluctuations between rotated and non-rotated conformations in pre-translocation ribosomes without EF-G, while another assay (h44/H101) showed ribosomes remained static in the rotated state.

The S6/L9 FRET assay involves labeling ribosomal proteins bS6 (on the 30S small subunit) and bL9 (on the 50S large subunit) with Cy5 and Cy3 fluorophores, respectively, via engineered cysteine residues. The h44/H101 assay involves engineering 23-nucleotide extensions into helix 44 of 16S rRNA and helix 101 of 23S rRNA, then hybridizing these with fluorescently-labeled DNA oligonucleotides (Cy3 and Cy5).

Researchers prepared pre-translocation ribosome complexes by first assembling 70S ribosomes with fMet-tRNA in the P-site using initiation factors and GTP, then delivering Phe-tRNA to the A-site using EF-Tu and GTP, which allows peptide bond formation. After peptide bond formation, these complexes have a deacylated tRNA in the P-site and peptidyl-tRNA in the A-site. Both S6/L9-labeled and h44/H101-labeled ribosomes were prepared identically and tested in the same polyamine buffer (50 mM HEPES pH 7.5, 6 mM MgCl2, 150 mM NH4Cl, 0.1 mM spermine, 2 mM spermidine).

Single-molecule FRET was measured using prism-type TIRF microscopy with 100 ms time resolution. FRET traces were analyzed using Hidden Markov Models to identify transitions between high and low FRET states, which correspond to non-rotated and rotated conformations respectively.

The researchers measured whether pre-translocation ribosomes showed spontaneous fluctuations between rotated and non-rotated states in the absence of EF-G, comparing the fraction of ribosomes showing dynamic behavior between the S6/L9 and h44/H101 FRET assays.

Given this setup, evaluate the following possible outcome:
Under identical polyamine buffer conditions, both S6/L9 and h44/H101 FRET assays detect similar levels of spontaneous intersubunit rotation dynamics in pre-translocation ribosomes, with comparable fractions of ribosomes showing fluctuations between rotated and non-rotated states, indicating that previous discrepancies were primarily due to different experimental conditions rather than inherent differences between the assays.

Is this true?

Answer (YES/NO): NO